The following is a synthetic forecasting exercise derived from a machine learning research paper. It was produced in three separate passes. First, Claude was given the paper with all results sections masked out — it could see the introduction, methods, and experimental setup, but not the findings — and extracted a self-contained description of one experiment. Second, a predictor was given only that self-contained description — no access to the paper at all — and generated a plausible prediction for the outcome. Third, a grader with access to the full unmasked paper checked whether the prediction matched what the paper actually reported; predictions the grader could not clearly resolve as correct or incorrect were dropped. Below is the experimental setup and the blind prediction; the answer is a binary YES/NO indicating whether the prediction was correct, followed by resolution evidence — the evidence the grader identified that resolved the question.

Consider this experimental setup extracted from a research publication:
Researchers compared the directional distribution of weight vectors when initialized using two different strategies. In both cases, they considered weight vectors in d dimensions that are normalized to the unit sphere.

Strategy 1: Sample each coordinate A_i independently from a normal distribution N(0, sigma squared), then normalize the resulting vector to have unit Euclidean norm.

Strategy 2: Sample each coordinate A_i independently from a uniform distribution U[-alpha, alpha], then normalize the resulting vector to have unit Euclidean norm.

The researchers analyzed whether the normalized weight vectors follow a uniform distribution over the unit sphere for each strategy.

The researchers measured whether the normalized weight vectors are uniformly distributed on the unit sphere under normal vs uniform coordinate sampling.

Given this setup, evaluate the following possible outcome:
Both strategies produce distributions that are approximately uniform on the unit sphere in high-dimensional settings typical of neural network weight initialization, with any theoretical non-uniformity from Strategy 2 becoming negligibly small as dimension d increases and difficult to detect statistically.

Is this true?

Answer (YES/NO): NO